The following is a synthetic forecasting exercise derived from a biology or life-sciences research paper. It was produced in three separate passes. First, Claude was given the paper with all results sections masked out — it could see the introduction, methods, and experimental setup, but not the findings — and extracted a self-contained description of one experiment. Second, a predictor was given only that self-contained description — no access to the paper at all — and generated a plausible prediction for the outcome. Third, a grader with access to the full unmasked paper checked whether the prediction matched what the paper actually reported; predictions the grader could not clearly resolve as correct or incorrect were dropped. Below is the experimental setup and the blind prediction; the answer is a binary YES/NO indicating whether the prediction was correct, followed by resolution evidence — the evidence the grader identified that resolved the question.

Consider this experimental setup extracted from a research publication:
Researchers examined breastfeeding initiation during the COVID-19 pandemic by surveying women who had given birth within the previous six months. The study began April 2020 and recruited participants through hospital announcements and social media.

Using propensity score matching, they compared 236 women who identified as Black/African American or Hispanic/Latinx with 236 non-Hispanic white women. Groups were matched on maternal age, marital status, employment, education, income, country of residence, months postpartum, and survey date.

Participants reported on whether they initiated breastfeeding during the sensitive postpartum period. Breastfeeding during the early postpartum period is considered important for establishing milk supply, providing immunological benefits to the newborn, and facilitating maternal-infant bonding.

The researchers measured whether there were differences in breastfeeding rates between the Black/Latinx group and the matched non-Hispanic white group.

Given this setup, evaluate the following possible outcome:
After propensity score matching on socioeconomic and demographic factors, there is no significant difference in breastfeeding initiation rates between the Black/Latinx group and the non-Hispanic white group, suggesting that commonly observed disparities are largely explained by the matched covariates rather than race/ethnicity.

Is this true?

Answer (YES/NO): NO